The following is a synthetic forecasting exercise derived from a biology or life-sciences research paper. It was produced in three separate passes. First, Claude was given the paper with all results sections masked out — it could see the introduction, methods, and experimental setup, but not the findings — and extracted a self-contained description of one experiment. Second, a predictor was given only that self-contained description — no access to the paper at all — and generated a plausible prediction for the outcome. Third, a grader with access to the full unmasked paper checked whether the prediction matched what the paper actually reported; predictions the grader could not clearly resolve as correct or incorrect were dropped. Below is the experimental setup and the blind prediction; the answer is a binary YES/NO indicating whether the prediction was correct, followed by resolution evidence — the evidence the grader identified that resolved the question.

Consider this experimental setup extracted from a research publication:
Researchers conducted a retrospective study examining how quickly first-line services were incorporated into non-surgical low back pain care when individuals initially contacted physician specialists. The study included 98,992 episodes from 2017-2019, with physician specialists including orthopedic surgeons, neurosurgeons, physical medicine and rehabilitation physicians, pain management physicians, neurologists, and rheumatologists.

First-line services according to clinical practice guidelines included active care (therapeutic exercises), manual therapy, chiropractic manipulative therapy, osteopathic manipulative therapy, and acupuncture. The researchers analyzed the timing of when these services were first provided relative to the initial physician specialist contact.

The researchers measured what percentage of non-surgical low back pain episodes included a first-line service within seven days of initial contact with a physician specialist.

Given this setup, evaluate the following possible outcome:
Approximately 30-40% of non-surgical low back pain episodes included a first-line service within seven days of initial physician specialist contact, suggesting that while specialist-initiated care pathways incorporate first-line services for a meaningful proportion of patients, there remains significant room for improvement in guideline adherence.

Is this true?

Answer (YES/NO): NO